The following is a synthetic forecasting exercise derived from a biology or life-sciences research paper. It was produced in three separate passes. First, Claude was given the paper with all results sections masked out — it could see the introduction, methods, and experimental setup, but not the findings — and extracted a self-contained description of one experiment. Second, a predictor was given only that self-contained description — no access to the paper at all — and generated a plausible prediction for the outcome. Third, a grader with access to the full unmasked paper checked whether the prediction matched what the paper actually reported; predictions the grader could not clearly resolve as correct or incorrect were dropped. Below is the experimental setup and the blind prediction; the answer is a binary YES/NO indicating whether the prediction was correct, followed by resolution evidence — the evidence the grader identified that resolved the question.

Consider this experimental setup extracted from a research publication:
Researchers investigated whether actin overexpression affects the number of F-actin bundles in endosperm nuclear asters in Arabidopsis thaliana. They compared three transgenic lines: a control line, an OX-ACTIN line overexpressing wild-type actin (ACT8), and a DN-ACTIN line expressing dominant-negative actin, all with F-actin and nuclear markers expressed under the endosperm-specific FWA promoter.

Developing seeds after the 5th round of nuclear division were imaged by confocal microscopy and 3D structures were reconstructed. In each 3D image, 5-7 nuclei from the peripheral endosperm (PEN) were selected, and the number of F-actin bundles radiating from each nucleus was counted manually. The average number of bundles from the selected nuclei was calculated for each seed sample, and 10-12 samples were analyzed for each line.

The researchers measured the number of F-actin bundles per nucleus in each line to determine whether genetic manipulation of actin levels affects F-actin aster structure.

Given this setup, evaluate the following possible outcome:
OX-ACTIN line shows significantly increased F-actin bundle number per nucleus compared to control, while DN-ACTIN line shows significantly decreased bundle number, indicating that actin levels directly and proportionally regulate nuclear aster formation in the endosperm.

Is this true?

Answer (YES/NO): NO